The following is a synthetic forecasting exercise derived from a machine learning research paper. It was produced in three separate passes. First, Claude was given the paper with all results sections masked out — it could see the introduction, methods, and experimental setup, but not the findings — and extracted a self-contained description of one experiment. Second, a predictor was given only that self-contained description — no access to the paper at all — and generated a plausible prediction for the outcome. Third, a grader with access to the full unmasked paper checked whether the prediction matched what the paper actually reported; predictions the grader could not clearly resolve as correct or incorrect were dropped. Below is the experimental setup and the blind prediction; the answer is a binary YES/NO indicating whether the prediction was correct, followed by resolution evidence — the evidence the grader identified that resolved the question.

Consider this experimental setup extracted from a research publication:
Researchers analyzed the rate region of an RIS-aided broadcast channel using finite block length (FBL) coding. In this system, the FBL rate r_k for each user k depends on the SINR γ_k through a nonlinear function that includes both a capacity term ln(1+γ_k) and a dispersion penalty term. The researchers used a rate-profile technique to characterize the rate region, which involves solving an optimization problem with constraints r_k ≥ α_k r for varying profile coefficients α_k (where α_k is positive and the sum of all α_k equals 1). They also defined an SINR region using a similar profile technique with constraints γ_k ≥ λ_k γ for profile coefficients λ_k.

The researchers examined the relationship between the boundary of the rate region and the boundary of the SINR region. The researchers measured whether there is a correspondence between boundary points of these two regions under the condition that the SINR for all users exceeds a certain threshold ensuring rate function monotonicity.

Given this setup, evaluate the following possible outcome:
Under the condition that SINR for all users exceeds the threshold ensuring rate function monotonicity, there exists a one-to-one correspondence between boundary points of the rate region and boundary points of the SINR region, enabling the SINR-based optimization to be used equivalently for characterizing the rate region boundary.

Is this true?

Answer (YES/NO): YES